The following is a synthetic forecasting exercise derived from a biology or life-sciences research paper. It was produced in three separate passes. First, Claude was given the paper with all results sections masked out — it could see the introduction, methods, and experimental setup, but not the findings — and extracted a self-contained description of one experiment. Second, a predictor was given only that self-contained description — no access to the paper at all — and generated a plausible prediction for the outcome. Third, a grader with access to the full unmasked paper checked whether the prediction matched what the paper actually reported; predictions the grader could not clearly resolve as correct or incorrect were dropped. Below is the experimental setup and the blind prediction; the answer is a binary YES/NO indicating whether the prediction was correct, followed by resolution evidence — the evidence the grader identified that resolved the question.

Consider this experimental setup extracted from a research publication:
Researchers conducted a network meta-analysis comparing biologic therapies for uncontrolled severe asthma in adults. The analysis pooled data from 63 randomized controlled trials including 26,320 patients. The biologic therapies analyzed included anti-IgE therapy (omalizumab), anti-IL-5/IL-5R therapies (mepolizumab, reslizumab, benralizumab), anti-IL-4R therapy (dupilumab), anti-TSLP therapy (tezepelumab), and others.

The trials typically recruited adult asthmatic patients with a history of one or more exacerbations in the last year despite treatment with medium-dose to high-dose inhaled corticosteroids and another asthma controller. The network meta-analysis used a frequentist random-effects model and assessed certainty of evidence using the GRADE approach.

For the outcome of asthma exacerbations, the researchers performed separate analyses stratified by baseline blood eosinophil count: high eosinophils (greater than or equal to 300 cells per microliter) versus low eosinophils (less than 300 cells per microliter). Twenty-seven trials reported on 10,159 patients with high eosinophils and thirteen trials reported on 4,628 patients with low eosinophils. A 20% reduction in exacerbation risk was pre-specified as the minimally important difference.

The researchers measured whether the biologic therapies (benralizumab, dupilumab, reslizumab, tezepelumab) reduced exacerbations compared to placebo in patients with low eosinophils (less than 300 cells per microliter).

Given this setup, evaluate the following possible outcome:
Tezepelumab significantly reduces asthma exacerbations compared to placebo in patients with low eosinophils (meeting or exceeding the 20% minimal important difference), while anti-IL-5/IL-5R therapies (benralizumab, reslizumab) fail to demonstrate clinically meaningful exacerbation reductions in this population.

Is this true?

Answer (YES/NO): NO